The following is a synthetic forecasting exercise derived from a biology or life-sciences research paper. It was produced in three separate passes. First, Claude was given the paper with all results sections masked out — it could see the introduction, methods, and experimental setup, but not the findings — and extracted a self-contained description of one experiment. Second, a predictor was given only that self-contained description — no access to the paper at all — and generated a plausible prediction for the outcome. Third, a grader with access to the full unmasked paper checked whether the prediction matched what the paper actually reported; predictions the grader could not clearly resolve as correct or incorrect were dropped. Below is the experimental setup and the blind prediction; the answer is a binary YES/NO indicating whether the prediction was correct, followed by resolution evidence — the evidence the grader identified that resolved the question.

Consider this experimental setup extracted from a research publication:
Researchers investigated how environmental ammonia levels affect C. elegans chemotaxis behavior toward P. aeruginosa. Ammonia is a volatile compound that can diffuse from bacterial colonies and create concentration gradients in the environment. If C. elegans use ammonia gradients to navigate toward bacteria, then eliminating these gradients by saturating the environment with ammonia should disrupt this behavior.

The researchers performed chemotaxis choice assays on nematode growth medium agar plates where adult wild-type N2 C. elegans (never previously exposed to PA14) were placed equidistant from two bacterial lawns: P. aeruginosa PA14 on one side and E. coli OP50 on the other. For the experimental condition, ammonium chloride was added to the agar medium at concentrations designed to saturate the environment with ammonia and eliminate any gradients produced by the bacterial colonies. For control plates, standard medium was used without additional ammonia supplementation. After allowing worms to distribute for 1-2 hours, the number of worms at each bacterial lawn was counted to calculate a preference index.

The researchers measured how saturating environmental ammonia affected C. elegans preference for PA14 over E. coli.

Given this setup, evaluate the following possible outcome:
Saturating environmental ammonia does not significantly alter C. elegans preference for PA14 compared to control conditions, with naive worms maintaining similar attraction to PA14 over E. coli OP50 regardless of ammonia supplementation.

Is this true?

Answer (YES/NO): NO